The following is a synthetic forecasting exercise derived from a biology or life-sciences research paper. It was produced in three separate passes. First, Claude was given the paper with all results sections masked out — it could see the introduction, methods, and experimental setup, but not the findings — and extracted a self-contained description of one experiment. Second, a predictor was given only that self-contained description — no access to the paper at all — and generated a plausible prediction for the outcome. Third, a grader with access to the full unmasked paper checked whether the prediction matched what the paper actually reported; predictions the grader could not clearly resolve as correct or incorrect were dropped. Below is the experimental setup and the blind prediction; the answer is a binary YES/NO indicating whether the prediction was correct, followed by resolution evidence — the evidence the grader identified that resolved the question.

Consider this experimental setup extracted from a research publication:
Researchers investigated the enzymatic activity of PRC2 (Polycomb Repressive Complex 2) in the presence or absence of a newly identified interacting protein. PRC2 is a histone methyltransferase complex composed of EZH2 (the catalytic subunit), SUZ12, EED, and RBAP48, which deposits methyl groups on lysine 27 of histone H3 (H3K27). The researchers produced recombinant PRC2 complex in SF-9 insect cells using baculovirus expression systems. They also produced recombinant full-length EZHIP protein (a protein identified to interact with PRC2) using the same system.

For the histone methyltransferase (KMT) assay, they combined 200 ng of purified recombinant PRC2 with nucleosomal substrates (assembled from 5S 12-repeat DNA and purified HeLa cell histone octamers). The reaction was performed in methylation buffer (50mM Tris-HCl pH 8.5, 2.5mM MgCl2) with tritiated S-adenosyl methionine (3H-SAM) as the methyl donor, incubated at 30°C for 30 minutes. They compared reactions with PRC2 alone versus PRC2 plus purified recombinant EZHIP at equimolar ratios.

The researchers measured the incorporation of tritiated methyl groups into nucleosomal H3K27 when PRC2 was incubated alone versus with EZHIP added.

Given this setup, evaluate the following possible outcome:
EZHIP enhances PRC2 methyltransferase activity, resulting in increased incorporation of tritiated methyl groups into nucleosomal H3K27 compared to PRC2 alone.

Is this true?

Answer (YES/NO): NO